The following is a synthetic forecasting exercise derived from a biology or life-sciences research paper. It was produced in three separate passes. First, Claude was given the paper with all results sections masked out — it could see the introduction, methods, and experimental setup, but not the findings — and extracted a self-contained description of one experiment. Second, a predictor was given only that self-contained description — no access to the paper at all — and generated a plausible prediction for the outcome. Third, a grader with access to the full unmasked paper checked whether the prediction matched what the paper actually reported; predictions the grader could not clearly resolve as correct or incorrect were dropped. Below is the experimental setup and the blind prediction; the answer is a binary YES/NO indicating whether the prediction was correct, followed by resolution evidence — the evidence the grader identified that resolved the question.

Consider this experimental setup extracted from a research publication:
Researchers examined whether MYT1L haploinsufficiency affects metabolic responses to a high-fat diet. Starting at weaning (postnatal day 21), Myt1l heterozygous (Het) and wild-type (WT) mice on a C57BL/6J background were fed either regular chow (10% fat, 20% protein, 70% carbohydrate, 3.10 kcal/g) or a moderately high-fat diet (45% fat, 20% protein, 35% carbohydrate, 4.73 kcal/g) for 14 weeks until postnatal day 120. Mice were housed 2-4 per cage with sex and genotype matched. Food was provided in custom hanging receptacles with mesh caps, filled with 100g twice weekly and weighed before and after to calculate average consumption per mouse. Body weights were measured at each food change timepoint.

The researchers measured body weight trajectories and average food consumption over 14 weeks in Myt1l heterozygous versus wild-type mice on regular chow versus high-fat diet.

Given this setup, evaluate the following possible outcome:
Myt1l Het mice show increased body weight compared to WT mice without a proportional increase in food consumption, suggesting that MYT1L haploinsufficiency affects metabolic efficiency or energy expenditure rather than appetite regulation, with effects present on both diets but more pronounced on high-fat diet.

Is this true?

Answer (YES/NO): NO